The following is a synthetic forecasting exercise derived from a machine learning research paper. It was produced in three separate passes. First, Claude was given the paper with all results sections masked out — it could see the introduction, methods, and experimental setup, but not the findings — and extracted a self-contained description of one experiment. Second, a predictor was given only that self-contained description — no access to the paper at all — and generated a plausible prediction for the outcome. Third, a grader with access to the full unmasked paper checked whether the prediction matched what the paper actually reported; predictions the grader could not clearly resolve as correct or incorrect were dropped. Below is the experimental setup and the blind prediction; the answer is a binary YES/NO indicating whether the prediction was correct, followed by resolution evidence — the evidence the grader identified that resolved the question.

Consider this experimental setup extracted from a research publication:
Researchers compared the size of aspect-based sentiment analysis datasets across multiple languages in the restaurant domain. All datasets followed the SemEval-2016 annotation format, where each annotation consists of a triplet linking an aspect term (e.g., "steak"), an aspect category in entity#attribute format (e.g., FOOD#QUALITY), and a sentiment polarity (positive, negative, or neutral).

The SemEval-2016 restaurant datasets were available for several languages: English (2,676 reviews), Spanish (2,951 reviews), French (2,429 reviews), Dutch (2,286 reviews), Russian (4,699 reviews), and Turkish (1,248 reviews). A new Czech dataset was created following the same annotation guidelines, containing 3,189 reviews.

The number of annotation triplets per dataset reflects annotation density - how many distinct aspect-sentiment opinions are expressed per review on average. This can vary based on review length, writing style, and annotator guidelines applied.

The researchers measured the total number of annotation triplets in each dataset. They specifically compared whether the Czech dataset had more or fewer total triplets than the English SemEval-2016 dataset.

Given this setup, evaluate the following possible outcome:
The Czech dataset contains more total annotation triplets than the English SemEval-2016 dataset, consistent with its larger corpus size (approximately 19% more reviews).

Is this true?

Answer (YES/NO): NO